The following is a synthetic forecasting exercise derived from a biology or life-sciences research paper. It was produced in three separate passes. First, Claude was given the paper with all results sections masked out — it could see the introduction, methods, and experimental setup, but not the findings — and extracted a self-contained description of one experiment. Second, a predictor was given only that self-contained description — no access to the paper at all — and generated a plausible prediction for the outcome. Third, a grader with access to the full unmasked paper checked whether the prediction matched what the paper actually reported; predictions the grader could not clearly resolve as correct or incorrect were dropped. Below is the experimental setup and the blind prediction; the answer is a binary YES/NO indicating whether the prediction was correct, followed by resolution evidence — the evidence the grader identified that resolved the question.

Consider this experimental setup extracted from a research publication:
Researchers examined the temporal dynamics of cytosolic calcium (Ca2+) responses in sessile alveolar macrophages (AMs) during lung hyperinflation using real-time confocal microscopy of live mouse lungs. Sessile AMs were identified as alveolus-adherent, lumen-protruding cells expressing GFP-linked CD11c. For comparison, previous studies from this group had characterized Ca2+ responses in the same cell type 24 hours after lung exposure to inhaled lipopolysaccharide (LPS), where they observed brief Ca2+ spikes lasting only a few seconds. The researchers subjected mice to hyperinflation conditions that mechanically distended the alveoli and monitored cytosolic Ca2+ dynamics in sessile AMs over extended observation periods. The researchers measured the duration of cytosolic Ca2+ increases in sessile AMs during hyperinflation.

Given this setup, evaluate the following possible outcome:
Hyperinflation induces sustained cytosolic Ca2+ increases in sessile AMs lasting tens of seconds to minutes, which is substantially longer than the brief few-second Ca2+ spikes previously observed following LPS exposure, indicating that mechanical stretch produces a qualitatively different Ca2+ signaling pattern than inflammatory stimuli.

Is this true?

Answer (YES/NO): YES